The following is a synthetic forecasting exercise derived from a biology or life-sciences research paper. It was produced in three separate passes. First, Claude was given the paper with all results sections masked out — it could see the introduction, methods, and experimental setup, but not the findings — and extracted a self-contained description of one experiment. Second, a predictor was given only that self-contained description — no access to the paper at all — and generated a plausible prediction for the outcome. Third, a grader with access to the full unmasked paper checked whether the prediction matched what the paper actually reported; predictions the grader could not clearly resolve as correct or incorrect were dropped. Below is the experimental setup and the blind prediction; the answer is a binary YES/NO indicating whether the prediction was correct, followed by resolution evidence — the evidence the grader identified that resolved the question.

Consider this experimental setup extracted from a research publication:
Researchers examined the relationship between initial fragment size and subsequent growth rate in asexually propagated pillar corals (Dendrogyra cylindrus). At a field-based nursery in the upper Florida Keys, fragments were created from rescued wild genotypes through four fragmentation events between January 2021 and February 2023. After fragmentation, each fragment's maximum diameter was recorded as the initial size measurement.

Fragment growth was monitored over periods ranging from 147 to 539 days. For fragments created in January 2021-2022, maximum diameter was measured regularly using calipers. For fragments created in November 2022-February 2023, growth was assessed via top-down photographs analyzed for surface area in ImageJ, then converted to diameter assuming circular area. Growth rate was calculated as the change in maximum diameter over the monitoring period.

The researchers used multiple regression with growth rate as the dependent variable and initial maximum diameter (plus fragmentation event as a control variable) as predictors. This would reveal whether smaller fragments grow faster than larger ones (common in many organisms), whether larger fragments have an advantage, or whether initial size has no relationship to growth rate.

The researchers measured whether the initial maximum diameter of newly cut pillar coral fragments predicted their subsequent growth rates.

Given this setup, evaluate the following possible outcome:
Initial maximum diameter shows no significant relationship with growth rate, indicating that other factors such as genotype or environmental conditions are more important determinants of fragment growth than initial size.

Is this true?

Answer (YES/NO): YES